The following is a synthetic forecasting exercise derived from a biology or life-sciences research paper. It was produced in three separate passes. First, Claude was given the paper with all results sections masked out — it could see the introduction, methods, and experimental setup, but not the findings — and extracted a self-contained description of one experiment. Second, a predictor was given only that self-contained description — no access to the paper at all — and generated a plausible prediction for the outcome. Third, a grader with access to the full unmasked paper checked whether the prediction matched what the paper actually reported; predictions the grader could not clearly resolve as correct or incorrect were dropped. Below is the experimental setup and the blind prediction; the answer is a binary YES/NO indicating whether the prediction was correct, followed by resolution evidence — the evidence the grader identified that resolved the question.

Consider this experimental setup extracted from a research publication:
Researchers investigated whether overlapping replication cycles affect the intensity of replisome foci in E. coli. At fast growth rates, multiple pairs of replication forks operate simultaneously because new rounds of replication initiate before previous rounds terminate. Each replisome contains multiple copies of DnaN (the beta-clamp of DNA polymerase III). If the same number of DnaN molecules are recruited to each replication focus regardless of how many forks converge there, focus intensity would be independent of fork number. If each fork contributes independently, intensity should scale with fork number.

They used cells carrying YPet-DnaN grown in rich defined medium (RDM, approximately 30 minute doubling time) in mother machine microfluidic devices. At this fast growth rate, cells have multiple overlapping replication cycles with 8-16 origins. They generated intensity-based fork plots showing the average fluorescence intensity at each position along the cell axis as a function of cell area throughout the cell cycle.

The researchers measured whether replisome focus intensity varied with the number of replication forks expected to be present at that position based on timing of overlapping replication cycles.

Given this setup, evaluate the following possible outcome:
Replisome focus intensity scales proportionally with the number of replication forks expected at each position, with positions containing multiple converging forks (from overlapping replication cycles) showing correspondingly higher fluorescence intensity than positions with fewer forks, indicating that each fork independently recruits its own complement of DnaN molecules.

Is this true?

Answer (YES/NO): NO